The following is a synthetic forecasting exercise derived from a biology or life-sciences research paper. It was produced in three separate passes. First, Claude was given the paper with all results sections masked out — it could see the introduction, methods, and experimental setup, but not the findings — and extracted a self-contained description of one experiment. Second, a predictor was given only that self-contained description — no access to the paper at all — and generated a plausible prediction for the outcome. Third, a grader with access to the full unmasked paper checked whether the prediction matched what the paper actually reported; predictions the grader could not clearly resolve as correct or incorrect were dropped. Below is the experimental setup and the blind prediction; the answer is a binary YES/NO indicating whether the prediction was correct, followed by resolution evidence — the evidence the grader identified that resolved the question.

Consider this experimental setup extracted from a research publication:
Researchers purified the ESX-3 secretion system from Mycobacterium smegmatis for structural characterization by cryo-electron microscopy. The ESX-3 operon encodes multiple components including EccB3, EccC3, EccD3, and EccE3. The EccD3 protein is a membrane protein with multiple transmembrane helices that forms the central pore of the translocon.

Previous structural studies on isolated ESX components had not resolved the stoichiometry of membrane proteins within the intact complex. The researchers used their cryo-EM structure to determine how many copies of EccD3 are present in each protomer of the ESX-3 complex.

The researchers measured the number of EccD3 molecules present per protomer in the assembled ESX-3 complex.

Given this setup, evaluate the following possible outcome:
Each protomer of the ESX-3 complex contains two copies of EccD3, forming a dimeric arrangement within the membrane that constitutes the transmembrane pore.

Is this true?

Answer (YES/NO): YES